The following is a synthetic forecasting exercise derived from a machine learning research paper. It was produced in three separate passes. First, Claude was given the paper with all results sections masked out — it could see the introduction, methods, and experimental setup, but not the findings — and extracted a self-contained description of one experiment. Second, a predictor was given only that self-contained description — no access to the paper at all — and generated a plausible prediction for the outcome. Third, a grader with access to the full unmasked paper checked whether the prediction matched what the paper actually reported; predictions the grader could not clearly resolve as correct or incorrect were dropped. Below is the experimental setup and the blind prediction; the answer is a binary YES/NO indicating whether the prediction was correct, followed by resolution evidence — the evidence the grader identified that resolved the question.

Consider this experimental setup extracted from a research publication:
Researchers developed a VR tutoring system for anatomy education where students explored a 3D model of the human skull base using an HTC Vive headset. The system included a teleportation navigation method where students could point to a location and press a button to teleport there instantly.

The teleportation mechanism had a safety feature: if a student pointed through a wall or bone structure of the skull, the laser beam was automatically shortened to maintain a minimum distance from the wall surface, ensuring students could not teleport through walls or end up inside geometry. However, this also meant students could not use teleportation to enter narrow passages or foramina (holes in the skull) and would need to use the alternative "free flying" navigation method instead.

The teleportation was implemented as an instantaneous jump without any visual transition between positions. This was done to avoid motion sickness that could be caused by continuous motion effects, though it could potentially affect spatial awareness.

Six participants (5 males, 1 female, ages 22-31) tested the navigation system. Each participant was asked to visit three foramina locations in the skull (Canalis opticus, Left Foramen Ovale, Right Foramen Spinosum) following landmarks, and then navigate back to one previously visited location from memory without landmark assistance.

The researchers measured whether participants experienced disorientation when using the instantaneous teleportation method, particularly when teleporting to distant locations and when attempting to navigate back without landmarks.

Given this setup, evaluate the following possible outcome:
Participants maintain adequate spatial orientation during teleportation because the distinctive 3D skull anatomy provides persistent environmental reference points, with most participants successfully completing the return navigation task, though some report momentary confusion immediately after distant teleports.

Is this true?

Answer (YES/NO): YES